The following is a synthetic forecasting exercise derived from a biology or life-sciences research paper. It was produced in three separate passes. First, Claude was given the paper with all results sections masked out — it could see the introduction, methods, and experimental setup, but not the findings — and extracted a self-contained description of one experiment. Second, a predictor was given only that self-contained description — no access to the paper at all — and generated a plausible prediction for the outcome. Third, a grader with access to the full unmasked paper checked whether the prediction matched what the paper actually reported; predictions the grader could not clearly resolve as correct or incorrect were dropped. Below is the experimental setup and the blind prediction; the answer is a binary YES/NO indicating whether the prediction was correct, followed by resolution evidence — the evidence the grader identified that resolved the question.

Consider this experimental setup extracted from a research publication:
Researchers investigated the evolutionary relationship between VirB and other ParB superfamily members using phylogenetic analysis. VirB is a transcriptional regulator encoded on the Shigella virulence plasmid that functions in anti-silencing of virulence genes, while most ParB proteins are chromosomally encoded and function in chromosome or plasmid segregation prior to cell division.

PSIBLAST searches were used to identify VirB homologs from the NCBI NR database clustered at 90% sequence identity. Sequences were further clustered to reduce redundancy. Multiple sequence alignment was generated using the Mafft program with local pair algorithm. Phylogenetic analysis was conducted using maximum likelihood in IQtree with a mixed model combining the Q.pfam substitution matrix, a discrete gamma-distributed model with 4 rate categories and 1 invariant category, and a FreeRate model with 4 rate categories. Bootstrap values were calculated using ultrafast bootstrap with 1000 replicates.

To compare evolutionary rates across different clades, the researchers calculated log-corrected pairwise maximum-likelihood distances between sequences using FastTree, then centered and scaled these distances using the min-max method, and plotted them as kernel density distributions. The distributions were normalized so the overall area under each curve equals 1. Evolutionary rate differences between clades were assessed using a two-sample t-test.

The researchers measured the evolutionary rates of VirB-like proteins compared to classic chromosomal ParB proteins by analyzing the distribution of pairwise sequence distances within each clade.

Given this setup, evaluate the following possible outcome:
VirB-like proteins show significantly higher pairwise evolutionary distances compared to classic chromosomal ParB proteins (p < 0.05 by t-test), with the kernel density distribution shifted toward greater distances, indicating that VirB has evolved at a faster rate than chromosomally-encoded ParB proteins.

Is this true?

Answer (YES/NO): YES